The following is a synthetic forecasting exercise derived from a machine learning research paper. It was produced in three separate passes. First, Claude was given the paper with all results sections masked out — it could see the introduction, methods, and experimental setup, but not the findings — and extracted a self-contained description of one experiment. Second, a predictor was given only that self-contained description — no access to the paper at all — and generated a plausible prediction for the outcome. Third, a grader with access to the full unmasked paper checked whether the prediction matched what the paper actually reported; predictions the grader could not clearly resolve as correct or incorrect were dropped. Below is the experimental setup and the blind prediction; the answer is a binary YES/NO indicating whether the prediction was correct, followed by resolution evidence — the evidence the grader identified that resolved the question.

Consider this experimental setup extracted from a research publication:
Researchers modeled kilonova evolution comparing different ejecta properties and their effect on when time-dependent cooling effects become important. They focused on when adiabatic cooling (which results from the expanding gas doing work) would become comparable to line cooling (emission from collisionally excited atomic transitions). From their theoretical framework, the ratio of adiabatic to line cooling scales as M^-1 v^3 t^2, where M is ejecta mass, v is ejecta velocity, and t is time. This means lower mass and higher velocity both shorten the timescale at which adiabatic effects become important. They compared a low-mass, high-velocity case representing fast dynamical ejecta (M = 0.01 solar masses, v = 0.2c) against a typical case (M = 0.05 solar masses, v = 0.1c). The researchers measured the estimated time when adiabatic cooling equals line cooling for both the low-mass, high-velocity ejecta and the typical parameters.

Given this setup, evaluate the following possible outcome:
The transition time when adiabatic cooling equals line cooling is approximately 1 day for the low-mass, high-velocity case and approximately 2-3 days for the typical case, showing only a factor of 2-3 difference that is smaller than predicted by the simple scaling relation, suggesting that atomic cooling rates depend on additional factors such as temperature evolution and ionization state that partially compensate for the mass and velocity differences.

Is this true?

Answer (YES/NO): NO